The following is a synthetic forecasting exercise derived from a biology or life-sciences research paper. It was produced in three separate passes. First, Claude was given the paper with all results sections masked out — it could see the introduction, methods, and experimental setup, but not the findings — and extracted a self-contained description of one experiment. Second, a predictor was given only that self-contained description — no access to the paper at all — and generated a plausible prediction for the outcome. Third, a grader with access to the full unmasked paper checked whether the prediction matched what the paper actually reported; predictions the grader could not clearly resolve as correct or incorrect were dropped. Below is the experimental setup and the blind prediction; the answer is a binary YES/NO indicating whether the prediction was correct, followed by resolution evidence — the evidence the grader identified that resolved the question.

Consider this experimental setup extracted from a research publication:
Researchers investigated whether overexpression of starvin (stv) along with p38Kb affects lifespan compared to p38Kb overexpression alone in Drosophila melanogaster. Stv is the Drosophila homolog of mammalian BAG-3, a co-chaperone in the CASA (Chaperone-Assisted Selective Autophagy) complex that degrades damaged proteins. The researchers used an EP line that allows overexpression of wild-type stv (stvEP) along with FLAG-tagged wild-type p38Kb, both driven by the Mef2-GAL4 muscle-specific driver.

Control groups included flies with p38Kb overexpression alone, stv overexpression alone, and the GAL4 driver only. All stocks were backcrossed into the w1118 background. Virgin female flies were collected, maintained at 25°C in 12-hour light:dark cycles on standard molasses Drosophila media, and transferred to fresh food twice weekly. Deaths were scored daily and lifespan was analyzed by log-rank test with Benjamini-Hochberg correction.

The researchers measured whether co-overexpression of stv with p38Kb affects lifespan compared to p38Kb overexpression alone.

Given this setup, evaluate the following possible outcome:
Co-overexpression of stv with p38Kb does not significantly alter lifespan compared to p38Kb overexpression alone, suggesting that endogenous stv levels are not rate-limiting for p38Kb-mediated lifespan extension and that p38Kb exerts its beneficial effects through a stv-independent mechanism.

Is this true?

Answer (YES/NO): NO